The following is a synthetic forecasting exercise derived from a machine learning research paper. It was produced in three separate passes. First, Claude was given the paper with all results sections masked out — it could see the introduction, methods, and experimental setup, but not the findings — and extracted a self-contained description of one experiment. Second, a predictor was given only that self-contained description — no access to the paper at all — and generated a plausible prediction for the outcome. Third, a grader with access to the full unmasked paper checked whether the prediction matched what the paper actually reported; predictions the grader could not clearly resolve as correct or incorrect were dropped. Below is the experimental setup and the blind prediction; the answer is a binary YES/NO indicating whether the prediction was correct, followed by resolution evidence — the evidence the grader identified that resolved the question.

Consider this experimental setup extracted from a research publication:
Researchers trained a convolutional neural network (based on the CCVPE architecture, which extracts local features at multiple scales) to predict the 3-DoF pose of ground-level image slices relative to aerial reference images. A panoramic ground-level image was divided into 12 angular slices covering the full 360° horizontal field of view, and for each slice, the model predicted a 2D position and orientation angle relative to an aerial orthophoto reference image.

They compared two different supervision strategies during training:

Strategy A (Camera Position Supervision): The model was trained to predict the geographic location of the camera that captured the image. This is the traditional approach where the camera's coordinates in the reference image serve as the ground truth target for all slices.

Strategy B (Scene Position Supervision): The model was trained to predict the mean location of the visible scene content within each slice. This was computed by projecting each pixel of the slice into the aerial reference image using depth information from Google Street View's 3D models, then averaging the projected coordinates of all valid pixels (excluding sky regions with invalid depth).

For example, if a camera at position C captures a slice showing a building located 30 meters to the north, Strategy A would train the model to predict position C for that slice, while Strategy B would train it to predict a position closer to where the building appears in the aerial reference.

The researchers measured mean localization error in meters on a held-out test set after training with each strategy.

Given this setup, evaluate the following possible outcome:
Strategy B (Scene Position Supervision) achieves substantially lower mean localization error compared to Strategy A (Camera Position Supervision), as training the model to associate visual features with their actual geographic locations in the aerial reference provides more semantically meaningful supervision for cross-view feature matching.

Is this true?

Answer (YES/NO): NO